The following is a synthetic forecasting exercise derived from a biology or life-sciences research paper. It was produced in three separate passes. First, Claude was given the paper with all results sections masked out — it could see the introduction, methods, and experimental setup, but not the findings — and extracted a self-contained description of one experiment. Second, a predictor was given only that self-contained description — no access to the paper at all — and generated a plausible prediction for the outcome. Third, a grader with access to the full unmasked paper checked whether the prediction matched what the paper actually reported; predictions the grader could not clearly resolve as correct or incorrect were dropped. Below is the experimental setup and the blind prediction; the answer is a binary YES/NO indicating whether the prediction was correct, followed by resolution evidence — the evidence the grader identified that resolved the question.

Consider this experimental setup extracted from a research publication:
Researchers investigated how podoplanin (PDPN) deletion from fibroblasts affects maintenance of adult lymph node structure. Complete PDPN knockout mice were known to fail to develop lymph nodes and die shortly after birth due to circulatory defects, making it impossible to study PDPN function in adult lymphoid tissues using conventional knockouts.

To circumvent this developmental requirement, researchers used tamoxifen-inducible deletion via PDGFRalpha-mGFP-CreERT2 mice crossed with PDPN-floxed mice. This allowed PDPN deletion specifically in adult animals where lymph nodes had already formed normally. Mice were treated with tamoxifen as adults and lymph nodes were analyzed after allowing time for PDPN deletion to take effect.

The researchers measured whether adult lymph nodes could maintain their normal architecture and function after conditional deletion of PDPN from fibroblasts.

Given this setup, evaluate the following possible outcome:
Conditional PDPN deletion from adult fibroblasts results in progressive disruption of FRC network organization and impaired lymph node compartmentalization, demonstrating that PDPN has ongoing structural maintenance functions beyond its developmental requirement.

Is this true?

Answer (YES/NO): YES